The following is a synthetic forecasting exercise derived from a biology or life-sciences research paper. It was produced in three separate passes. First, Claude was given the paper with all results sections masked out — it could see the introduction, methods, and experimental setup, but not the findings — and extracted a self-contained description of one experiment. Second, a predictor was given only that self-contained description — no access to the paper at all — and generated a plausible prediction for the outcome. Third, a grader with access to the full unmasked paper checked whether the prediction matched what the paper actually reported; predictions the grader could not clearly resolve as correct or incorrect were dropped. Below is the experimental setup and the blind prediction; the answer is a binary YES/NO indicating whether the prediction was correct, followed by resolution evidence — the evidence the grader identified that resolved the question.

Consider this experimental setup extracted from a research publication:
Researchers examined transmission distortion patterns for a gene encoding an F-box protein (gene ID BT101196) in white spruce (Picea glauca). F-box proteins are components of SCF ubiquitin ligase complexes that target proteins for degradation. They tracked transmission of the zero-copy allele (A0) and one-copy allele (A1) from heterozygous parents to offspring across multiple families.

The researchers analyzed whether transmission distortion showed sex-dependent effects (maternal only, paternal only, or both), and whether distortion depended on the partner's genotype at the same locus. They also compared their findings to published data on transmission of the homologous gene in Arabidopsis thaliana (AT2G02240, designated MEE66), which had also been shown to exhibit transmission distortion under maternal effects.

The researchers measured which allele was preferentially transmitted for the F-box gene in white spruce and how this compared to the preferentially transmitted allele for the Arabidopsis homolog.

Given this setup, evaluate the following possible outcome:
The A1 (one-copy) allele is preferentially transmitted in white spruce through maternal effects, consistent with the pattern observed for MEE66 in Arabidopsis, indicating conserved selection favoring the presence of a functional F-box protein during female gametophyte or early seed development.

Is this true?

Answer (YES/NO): NO